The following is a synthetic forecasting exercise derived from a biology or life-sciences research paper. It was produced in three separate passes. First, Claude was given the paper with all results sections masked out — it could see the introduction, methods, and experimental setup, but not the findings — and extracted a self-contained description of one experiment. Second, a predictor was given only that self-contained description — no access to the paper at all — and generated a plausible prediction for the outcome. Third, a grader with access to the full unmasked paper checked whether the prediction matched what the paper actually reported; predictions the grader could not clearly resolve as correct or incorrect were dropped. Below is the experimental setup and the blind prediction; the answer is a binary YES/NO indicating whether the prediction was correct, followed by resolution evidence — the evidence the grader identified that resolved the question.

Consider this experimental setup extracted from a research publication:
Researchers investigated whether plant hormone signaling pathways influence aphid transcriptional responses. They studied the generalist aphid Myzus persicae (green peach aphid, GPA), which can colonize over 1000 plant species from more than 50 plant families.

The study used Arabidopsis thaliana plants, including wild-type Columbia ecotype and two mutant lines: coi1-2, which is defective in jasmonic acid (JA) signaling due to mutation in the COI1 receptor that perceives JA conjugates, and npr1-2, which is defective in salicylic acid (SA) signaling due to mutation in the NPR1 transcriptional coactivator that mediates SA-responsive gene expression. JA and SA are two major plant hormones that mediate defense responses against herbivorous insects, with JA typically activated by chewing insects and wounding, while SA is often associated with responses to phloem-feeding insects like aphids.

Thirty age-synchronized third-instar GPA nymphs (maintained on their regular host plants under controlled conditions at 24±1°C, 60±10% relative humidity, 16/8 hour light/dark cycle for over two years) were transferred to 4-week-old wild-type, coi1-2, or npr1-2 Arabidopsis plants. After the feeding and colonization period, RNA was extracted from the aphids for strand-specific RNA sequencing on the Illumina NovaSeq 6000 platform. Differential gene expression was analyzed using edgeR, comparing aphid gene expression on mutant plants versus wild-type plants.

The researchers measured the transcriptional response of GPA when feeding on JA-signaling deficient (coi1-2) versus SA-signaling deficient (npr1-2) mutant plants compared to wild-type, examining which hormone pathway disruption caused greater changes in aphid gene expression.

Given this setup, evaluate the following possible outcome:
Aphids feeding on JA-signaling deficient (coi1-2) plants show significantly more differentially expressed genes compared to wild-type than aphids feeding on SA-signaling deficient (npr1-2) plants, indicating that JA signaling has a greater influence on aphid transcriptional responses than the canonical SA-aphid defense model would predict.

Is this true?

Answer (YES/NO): NO